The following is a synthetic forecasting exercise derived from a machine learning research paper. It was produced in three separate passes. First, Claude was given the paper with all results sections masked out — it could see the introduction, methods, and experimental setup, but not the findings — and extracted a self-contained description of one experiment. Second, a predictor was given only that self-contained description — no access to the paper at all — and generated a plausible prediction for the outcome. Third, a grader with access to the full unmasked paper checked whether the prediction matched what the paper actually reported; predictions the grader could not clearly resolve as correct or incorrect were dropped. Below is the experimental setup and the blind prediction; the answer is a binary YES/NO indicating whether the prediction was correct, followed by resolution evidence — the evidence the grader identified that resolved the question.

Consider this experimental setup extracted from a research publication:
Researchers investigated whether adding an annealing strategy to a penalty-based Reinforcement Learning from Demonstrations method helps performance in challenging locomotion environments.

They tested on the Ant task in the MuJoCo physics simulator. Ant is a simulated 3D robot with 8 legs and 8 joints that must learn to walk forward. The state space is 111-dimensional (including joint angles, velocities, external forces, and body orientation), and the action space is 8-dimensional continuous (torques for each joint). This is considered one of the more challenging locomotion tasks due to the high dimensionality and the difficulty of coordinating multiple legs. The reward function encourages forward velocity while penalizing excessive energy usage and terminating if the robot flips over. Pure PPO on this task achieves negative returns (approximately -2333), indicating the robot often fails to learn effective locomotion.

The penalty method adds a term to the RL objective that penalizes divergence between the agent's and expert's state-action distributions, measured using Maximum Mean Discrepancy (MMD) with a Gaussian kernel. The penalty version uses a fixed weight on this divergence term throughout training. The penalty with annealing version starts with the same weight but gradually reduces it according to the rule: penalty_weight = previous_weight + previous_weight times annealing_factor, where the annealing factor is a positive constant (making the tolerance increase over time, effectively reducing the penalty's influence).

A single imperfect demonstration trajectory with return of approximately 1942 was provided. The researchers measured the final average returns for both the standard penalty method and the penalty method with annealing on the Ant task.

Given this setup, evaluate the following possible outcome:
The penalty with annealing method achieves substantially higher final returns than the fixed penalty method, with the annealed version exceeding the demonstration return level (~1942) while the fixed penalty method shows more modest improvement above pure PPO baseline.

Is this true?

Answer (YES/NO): NO